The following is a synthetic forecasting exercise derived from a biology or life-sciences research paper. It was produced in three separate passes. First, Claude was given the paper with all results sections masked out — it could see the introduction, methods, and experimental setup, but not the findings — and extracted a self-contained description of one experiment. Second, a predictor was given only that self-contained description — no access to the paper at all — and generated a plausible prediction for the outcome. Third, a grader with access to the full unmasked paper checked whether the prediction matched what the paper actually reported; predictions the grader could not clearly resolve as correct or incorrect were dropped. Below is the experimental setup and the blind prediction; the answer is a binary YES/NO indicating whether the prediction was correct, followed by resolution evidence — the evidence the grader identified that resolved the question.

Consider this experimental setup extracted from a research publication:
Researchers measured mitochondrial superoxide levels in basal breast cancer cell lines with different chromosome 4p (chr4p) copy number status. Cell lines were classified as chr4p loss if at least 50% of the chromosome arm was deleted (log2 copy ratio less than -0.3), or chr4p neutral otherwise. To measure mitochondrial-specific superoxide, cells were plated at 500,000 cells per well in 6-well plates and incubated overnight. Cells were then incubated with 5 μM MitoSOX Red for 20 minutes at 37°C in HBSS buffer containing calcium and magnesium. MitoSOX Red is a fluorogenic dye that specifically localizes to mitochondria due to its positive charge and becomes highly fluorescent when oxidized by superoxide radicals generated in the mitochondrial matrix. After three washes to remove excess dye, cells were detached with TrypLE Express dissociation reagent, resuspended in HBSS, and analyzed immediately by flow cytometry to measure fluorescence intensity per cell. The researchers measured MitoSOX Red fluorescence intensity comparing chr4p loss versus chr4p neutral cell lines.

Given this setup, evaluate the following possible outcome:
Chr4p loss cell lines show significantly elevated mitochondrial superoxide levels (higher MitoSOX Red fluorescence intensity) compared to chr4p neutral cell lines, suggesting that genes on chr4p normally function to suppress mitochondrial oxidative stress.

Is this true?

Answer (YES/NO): YES